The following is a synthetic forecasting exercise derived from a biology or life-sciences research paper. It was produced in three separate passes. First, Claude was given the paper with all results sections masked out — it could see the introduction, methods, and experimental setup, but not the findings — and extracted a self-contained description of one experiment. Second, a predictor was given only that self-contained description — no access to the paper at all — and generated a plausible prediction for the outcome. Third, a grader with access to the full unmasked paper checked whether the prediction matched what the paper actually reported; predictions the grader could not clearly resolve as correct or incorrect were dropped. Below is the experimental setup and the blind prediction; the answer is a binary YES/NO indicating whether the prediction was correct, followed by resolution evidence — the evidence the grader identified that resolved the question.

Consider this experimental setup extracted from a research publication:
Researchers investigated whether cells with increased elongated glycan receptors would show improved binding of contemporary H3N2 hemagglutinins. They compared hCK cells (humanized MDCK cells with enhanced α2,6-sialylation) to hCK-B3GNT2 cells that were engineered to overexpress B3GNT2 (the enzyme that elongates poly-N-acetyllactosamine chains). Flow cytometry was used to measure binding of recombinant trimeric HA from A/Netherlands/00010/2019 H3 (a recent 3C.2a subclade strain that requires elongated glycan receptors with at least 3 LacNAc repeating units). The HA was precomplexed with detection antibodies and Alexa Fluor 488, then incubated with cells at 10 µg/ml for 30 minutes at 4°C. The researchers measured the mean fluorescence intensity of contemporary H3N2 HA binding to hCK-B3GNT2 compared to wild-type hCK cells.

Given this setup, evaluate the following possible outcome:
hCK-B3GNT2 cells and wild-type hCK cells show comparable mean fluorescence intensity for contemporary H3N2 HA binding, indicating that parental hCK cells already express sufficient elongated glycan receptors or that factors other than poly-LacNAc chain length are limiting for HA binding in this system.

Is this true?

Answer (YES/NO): NO